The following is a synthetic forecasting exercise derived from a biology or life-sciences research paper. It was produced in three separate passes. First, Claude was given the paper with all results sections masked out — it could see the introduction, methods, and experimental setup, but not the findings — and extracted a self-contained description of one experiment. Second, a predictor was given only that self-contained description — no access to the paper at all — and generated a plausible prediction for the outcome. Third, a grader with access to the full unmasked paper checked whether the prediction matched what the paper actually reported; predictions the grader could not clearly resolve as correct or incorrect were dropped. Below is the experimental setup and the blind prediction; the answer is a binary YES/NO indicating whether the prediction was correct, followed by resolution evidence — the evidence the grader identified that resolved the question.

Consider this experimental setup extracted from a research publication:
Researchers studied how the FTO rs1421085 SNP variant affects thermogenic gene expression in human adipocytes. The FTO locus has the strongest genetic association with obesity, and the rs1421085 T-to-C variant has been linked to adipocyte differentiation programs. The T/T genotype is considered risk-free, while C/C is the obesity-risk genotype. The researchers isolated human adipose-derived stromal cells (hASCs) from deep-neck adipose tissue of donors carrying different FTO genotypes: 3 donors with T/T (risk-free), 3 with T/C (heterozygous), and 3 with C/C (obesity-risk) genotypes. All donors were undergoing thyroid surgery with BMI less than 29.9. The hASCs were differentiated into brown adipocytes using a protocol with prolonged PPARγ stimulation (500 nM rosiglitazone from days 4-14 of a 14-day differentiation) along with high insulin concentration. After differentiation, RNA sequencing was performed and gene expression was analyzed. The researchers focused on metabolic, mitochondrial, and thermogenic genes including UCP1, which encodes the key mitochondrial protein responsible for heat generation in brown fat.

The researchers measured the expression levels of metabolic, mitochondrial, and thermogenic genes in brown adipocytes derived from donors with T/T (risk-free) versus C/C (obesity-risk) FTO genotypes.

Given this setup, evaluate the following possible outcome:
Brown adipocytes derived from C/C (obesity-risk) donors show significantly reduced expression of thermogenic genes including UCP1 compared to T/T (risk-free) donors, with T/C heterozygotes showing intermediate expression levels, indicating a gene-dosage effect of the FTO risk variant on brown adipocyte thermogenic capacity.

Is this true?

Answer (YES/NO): NO